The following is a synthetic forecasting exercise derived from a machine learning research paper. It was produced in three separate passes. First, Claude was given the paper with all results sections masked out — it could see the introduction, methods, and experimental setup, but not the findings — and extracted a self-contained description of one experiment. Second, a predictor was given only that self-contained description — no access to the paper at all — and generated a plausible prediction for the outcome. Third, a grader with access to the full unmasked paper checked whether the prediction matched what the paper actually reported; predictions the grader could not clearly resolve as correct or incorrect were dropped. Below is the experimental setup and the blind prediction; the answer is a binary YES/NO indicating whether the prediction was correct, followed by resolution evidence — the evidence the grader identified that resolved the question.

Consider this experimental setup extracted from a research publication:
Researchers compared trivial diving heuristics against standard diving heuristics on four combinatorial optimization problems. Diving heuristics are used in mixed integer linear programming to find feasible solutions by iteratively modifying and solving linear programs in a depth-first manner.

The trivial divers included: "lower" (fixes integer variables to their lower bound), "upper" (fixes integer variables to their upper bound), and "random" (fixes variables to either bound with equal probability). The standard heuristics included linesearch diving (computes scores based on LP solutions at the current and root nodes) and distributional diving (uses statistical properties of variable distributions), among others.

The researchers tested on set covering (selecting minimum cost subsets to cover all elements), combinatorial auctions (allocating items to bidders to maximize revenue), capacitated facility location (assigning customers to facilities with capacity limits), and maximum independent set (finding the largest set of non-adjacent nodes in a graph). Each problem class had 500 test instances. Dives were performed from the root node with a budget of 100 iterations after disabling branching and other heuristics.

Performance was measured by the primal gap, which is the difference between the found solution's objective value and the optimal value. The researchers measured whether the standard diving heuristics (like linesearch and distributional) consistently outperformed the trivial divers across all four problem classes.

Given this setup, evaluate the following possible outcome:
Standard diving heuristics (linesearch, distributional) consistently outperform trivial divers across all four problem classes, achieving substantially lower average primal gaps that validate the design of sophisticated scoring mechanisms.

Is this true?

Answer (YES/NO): NO